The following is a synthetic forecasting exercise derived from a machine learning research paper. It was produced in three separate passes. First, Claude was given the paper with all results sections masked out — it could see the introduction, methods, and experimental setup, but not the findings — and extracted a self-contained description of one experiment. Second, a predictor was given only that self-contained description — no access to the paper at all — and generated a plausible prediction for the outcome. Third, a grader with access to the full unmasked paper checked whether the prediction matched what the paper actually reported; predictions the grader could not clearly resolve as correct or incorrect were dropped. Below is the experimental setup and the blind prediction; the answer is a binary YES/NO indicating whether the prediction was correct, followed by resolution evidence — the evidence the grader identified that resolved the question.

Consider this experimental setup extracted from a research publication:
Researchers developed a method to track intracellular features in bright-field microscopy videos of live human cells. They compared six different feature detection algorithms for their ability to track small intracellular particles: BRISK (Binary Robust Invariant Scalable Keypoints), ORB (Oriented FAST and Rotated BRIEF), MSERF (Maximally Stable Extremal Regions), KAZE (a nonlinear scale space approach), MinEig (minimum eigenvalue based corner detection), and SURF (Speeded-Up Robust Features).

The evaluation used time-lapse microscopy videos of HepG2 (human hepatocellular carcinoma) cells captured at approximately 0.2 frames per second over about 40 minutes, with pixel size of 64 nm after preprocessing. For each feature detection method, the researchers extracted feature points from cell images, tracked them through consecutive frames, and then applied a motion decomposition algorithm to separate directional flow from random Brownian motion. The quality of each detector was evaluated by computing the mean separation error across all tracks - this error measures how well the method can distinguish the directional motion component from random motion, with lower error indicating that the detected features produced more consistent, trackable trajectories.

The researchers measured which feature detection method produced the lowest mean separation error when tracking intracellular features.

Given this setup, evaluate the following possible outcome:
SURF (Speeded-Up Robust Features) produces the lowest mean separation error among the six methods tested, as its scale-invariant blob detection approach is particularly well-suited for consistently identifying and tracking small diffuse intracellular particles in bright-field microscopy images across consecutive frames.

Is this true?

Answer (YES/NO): YES